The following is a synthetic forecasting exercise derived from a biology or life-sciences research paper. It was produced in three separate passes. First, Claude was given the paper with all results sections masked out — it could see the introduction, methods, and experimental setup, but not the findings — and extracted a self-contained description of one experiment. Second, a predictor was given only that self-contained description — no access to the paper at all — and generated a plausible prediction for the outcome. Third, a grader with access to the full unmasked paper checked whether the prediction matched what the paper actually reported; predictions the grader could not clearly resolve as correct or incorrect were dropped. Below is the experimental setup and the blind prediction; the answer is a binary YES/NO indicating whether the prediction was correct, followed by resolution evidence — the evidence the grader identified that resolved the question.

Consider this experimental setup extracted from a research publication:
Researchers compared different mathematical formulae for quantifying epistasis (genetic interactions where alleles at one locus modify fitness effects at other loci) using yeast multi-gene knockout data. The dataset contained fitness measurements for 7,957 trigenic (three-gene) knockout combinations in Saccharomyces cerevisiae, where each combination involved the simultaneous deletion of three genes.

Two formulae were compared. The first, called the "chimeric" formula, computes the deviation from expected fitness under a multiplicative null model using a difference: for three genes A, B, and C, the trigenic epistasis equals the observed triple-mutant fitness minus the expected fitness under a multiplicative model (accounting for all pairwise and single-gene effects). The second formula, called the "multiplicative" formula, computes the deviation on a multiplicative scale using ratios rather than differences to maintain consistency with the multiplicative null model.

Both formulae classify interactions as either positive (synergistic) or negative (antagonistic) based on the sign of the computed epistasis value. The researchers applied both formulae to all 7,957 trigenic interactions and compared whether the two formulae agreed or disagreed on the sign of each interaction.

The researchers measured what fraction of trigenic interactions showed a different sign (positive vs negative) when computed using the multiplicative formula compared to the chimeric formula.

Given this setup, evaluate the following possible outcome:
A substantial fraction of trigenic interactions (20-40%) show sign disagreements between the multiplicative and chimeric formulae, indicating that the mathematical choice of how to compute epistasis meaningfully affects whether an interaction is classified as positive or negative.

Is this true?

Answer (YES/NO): NO